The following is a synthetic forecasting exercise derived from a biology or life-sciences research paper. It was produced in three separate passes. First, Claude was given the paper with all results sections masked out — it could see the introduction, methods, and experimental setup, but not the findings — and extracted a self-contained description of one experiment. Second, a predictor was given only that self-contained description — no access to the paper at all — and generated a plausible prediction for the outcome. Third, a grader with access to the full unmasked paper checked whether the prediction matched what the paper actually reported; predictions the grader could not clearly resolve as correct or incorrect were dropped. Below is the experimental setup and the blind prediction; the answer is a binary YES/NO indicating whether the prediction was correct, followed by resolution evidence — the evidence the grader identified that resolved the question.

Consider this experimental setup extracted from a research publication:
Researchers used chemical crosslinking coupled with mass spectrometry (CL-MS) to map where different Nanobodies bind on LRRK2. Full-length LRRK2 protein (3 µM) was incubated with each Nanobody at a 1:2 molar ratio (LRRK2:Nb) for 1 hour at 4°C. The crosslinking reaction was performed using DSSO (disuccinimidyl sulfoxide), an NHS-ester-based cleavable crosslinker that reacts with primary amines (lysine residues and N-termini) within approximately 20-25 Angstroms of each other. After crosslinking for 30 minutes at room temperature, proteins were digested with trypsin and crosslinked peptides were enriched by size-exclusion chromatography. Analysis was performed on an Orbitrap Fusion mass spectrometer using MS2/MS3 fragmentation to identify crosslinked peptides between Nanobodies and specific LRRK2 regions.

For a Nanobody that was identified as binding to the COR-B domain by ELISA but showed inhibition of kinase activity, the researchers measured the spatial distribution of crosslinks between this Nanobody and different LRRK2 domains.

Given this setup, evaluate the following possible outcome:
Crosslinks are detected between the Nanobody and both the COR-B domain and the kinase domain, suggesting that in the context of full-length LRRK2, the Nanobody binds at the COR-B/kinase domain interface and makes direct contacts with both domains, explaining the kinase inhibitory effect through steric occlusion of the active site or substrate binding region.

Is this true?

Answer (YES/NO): NO